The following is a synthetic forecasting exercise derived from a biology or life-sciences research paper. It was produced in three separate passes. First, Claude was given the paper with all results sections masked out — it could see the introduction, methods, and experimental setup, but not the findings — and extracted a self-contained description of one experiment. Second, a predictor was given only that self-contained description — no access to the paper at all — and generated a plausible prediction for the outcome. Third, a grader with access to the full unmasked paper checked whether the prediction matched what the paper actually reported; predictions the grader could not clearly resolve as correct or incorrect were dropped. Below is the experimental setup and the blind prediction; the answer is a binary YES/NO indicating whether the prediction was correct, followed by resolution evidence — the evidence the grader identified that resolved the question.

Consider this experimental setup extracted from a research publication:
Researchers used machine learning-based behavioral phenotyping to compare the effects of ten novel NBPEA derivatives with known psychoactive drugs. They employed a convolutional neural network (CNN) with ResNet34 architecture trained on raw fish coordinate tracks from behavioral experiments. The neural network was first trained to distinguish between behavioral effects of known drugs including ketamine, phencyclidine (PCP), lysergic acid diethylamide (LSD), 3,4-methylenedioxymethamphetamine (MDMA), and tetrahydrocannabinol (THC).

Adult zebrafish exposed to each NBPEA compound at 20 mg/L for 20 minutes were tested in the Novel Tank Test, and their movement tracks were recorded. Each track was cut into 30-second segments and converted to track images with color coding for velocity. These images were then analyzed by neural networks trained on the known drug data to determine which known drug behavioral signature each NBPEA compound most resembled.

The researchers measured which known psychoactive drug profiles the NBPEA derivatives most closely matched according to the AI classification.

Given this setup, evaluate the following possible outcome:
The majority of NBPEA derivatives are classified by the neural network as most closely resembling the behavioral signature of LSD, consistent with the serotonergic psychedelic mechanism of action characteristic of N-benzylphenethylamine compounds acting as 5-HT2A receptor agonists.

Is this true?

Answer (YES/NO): NO